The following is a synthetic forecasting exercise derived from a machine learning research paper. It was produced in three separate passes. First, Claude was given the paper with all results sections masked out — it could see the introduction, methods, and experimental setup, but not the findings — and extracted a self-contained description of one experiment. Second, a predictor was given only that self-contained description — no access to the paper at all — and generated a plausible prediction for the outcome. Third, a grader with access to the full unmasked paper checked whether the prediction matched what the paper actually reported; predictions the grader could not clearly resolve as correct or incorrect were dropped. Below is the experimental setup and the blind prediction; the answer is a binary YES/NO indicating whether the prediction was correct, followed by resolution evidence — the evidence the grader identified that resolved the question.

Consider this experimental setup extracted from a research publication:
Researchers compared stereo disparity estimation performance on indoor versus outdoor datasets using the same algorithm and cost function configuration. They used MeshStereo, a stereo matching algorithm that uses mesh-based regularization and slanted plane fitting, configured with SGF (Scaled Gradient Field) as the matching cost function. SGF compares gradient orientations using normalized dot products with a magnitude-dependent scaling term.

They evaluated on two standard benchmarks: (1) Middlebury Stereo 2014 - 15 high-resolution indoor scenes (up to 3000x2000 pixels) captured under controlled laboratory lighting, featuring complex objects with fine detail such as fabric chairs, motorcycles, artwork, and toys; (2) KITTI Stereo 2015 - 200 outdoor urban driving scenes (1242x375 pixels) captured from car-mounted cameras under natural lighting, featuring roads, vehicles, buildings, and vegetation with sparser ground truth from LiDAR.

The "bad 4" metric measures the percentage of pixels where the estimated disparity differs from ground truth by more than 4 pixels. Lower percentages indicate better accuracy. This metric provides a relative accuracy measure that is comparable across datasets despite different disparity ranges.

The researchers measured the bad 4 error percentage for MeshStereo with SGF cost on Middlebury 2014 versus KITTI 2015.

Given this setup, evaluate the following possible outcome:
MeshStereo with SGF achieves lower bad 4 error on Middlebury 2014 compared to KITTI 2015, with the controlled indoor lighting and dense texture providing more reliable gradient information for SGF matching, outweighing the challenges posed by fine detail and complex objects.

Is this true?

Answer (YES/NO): NO